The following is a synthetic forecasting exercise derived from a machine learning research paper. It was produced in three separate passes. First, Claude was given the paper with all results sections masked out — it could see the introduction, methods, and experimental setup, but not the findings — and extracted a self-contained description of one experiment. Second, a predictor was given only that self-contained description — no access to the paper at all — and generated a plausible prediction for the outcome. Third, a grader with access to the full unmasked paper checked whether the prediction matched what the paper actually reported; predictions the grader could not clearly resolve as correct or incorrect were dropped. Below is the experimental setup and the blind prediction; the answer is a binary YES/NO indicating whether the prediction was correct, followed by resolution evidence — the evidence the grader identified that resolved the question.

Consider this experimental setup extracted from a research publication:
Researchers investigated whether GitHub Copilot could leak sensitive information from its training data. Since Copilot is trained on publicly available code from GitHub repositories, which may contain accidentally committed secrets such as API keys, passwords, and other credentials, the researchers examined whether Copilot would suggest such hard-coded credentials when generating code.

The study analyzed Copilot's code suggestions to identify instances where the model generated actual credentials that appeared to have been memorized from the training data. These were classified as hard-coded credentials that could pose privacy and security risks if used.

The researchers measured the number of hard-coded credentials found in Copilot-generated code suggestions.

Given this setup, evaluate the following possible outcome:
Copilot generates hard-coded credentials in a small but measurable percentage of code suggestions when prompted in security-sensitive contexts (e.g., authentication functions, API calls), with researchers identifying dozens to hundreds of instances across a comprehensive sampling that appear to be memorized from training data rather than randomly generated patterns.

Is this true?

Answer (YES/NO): NO